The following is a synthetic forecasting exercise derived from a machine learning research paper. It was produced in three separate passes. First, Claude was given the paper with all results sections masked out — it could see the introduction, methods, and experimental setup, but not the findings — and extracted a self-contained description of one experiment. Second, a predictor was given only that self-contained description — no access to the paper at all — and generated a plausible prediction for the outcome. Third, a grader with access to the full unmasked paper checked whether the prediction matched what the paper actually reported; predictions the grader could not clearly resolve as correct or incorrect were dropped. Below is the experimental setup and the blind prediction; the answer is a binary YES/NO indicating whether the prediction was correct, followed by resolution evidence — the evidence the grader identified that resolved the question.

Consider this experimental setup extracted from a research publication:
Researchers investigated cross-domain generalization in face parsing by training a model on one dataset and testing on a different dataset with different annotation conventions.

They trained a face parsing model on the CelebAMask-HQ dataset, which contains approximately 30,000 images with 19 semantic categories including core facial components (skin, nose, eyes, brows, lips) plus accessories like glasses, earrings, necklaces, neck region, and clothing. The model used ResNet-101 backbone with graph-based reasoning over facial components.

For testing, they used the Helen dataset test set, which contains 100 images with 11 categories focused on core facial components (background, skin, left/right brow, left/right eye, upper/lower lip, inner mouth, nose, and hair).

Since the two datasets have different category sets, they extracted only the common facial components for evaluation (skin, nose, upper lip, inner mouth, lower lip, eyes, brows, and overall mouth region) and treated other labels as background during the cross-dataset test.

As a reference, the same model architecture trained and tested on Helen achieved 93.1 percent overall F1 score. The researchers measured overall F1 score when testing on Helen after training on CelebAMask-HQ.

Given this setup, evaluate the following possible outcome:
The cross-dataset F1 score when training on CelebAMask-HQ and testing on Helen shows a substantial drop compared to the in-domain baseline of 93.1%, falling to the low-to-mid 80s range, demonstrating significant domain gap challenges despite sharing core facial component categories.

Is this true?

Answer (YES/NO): NO